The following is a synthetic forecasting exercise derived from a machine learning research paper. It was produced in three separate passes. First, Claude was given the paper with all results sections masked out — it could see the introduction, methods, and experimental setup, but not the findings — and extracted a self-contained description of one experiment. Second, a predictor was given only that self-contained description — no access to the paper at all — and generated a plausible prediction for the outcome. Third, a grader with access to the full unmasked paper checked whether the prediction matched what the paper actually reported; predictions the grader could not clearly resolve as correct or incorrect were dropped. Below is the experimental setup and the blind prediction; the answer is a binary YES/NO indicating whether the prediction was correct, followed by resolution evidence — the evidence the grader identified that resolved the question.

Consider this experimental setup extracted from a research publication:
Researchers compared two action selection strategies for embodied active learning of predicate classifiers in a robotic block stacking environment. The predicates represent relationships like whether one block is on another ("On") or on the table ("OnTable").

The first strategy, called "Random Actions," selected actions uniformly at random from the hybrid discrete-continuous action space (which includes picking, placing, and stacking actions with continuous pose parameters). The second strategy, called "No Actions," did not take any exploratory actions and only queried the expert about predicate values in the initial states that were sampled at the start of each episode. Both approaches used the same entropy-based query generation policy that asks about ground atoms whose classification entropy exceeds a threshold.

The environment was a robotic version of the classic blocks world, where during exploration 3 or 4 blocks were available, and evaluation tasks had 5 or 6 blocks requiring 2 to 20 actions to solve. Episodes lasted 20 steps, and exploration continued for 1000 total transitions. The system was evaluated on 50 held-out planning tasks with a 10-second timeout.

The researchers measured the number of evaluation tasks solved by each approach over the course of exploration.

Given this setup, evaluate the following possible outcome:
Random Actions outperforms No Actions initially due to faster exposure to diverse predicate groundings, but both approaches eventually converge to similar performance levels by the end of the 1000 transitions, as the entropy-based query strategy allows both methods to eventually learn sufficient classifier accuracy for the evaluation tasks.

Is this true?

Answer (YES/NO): NO